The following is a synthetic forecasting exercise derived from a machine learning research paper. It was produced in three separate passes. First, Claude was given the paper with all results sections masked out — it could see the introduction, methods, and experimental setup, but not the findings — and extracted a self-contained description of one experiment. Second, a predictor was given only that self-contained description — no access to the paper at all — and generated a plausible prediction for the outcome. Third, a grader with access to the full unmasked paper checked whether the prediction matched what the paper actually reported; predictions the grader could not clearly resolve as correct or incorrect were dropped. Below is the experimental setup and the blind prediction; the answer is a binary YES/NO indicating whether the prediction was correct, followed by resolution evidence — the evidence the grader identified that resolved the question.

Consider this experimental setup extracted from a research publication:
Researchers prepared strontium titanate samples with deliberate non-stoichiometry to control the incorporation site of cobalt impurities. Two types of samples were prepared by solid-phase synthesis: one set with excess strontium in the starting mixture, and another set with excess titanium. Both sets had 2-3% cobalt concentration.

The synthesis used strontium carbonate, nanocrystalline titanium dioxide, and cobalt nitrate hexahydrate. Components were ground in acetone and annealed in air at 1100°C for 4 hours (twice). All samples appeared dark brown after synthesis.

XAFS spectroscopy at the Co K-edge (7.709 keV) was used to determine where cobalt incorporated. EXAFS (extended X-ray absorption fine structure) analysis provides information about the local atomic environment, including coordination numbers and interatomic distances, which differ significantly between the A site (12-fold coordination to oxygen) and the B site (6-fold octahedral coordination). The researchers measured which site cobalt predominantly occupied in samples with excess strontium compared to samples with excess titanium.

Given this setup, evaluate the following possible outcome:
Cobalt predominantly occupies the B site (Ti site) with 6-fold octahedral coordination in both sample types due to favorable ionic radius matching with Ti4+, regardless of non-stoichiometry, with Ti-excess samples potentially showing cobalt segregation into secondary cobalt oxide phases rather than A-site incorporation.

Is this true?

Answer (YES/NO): NO